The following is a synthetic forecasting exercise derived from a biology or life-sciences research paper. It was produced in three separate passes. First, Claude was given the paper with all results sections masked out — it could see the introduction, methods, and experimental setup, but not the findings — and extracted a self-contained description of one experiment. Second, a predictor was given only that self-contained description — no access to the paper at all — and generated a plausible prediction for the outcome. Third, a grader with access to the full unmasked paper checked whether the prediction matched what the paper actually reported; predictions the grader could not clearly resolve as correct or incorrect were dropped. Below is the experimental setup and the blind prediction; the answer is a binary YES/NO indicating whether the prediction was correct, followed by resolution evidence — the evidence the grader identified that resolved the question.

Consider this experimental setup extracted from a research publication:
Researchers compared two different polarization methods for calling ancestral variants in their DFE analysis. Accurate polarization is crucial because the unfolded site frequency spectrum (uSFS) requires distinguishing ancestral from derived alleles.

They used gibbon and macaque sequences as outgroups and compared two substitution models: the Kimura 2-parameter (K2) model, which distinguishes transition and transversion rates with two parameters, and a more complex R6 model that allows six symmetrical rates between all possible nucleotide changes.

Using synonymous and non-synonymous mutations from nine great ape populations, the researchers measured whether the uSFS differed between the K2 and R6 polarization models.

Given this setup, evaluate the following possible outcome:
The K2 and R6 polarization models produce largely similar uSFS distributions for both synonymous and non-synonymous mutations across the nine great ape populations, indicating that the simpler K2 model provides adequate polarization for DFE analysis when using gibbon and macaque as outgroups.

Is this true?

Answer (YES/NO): YES